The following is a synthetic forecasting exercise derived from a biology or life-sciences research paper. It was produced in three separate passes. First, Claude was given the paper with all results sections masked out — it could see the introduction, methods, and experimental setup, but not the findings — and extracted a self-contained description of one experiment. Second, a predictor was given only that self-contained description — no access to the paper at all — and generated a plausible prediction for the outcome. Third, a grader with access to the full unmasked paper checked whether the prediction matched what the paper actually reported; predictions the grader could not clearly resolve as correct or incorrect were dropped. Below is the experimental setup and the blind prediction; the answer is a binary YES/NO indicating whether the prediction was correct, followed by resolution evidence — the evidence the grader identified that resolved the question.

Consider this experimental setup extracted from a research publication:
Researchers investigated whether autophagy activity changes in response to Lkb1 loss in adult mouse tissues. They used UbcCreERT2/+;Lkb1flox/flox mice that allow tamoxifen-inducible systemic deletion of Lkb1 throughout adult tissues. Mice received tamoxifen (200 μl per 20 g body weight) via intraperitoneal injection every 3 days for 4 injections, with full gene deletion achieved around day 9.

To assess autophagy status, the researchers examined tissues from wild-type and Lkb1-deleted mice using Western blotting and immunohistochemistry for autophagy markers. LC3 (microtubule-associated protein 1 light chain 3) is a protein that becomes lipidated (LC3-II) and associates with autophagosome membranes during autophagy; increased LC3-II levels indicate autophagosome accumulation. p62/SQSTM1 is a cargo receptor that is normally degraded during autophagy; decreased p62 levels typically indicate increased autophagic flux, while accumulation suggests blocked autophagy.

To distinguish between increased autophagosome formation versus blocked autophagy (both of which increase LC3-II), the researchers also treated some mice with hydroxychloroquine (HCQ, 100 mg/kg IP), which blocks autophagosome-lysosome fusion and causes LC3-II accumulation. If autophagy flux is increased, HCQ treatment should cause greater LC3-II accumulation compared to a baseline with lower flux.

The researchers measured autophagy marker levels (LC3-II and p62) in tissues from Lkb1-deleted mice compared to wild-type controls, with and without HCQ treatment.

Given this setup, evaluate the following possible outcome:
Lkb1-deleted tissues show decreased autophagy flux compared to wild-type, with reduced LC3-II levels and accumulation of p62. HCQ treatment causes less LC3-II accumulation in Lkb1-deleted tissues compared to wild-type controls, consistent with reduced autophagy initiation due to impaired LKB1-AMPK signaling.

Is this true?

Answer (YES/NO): NO